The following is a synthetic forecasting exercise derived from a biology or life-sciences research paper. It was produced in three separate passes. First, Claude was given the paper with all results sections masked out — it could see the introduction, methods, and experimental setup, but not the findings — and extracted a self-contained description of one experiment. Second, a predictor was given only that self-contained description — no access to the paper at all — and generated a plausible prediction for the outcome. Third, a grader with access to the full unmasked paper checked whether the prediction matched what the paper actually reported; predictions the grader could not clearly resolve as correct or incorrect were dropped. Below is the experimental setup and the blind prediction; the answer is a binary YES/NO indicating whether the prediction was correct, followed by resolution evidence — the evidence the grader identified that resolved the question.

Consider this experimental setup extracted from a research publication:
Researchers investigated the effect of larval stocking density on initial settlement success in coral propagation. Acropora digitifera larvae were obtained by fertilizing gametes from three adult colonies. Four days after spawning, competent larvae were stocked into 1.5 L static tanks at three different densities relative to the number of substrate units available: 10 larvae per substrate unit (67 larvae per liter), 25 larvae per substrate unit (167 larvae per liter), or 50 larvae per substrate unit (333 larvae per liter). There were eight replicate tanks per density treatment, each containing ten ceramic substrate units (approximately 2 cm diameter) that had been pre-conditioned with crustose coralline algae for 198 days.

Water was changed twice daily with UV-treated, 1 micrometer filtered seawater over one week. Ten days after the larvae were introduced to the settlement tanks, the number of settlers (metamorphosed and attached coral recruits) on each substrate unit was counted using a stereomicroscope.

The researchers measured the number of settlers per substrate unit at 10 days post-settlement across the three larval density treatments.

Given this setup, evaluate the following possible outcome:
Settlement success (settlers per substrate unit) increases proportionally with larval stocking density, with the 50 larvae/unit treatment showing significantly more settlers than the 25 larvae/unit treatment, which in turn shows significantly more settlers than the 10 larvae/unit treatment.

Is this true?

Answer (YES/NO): NO